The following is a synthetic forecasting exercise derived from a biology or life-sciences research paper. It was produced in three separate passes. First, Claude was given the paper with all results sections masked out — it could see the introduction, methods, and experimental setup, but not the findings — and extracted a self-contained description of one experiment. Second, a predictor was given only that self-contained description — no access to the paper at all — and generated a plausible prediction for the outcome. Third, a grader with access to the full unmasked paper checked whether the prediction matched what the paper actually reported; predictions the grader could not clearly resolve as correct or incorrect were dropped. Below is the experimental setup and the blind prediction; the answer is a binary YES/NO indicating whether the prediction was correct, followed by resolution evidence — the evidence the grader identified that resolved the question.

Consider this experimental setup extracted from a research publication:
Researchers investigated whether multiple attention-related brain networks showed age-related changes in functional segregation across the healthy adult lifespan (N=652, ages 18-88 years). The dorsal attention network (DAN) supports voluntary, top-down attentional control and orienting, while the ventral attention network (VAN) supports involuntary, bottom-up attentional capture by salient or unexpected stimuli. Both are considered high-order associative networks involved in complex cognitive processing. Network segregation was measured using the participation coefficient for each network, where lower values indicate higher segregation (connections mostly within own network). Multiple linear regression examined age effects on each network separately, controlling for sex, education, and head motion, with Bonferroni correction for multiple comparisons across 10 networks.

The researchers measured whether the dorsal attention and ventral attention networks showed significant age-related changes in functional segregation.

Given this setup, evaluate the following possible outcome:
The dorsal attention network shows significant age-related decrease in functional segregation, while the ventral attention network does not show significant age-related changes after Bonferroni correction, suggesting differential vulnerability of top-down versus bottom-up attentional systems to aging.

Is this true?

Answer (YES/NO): NO